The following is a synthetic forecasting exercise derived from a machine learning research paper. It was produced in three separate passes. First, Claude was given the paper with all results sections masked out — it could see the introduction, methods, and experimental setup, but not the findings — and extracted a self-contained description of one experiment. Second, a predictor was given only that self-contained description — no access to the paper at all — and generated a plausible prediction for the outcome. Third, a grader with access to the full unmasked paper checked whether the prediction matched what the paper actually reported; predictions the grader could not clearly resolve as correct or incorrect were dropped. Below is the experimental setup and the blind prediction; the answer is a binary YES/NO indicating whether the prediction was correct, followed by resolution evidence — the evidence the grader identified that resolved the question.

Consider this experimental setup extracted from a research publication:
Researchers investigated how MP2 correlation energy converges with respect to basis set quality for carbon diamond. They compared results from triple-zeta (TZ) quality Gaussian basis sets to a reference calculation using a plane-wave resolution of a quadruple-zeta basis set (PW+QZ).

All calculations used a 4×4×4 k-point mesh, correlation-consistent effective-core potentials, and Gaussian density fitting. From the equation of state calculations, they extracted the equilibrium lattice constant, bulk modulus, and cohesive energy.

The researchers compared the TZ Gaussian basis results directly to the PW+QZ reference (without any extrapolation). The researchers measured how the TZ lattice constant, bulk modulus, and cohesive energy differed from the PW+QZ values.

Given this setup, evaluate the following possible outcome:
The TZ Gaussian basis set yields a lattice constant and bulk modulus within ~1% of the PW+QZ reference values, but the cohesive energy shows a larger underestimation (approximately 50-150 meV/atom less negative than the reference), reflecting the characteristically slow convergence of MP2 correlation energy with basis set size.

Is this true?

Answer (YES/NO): YES